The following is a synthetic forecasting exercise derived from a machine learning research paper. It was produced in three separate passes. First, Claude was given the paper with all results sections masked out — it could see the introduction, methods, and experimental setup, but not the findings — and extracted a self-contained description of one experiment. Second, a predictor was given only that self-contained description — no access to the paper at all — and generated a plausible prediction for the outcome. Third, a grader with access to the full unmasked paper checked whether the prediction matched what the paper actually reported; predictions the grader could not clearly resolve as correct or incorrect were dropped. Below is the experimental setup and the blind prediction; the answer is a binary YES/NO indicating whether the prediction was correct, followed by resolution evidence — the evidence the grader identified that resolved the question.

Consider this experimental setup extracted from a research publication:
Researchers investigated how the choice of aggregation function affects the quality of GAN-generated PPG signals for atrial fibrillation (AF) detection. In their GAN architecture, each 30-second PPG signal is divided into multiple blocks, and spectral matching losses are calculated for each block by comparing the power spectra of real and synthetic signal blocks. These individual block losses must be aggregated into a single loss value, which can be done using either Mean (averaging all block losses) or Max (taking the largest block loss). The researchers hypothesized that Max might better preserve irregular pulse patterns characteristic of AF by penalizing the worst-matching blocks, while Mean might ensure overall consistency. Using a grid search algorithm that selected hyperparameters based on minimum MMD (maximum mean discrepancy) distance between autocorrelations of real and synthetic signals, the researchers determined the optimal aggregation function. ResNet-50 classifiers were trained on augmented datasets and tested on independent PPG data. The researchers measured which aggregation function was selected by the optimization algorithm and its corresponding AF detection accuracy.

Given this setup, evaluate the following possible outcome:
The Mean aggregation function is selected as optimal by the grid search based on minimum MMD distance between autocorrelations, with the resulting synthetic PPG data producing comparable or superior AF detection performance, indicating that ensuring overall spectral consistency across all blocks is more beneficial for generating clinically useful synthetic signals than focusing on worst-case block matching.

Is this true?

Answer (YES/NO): YES